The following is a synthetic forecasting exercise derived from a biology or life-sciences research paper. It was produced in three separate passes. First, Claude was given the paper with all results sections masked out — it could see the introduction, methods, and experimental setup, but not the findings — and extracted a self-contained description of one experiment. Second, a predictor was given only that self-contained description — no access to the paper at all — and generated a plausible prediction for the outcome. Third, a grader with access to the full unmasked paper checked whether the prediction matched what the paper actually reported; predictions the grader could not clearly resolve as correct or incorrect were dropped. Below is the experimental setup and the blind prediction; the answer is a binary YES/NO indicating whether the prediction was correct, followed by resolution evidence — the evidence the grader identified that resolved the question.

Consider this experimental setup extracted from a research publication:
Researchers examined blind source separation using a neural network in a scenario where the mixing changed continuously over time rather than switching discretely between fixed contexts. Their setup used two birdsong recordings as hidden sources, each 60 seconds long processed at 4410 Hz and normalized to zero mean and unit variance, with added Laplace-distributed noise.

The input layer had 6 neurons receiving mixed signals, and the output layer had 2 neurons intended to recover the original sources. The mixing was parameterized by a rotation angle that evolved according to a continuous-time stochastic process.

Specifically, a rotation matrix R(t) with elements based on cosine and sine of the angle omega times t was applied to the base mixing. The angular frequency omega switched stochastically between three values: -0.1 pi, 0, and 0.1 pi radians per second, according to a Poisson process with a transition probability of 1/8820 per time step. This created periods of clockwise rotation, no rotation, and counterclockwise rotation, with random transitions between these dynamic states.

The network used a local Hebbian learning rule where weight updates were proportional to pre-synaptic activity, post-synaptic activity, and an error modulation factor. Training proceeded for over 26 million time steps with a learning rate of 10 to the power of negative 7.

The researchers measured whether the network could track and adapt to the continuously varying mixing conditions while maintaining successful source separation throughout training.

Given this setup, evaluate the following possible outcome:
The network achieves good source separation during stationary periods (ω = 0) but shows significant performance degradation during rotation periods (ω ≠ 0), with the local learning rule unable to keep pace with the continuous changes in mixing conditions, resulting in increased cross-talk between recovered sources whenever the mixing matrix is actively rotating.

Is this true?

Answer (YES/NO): NO